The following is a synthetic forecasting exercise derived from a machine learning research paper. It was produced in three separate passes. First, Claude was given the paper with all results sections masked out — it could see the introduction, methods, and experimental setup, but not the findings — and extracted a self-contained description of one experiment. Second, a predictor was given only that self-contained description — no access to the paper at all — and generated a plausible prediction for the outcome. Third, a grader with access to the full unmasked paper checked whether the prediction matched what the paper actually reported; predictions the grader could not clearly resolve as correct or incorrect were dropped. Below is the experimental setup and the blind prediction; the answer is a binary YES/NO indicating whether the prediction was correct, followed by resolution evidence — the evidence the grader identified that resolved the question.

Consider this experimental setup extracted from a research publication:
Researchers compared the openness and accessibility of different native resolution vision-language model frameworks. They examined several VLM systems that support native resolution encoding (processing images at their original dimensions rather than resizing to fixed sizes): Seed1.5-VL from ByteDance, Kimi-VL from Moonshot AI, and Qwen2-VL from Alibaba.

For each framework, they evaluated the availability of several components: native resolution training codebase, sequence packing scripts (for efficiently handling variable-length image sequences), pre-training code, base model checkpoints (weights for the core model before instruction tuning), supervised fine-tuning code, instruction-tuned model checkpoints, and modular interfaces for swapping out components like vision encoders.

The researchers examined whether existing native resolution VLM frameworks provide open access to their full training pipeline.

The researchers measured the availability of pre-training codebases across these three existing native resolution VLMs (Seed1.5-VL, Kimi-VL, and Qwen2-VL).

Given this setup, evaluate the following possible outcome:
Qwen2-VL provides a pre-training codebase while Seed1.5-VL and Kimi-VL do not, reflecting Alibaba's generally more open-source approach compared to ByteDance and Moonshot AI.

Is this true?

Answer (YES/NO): NO